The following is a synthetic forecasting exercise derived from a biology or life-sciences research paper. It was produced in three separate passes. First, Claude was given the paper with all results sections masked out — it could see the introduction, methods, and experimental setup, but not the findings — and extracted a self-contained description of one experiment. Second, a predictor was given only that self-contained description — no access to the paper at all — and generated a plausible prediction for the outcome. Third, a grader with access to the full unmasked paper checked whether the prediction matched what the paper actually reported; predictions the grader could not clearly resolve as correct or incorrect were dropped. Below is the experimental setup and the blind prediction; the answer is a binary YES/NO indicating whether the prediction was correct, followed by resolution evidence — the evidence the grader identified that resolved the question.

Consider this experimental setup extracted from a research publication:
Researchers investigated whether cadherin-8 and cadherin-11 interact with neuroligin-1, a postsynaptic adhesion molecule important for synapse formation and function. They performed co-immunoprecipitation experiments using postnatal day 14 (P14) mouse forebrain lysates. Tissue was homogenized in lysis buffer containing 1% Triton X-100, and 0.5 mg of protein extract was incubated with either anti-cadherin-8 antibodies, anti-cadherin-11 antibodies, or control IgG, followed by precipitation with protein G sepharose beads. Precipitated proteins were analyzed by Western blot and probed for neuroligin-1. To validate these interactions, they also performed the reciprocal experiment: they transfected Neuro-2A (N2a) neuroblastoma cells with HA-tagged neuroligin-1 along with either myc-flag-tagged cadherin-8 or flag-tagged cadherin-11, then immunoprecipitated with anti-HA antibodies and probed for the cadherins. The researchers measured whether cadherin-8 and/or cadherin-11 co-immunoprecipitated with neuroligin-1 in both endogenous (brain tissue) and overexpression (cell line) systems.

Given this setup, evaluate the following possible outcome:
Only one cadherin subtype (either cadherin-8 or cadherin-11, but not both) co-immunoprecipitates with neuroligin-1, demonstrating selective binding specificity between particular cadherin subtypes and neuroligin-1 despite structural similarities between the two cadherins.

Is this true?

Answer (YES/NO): YES